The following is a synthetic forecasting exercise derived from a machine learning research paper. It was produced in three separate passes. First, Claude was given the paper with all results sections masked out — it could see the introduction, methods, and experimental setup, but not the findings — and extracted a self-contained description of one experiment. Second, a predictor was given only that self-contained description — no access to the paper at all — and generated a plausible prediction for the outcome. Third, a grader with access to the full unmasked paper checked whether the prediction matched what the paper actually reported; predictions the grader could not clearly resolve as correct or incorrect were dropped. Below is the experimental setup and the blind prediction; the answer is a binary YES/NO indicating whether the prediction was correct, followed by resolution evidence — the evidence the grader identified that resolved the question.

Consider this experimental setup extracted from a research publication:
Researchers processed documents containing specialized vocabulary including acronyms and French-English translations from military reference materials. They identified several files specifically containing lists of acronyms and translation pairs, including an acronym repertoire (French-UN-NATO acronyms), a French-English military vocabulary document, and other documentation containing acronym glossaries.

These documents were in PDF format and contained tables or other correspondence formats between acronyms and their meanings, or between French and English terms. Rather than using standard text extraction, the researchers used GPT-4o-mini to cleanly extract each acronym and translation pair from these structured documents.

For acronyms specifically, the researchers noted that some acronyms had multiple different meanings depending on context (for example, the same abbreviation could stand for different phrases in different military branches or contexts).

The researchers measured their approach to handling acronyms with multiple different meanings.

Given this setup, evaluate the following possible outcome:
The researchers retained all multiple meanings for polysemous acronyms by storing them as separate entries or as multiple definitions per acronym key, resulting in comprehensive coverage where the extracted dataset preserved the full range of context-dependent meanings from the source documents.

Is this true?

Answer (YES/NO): YES